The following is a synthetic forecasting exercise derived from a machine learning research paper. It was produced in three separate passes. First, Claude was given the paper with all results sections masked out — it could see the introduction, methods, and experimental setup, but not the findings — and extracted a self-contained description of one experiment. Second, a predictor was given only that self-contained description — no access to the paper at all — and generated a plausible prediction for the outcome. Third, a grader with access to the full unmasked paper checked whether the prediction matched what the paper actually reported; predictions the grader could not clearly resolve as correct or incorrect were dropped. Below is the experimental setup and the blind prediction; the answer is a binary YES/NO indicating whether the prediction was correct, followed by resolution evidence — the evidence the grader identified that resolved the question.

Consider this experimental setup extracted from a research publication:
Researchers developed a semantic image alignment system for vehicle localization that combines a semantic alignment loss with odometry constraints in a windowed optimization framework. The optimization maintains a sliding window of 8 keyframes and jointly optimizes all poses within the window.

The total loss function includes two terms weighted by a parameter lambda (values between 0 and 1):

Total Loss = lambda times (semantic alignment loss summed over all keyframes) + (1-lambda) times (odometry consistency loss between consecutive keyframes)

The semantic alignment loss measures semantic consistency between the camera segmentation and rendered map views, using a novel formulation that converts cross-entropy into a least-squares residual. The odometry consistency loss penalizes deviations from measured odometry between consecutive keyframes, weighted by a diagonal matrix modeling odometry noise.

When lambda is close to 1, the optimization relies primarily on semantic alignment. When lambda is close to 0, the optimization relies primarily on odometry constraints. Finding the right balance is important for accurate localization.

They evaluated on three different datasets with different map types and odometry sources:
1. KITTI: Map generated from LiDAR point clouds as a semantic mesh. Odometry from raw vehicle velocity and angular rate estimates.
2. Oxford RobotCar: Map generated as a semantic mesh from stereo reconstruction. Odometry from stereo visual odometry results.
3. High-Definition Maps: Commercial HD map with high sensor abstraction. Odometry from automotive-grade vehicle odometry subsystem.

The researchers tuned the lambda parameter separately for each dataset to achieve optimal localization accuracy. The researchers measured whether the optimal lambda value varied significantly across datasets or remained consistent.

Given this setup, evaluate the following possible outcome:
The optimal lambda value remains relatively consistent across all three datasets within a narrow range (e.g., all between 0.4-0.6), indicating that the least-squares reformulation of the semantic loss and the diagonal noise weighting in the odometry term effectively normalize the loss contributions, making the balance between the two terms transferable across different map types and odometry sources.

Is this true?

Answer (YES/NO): NO